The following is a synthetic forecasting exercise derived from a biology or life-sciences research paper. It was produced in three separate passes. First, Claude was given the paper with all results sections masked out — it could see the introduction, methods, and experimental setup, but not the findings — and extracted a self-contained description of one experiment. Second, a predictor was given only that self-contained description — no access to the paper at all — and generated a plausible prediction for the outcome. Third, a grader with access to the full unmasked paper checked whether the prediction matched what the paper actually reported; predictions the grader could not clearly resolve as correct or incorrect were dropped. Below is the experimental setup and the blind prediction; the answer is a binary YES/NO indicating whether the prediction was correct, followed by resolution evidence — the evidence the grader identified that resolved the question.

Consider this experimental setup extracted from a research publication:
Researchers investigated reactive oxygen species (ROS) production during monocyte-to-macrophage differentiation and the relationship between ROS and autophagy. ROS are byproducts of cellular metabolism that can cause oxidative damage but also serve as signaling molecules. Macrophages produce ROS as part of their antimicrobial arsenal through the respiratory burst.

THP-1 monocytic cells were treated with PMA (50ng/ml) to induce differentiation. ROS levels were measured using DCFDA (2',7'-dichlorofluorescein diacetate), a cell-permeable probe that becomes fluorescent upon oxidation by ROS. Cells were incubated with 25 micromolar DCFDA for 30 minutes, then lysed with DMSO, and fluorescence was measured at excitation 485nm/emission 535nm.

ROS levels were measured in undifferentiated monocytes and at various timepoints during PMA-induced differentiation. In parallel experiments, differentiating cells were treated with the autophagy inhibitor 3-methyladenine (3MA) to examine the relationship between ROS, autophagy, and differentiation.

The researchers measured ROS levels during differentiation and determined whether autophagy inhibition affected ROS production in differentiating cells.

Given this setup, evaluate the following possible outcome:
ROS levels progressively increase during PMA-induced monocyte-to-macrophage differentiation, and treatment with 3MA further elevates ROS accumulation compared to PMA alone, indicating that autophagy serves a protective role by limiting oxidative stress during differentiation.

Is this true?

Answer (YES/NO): NO